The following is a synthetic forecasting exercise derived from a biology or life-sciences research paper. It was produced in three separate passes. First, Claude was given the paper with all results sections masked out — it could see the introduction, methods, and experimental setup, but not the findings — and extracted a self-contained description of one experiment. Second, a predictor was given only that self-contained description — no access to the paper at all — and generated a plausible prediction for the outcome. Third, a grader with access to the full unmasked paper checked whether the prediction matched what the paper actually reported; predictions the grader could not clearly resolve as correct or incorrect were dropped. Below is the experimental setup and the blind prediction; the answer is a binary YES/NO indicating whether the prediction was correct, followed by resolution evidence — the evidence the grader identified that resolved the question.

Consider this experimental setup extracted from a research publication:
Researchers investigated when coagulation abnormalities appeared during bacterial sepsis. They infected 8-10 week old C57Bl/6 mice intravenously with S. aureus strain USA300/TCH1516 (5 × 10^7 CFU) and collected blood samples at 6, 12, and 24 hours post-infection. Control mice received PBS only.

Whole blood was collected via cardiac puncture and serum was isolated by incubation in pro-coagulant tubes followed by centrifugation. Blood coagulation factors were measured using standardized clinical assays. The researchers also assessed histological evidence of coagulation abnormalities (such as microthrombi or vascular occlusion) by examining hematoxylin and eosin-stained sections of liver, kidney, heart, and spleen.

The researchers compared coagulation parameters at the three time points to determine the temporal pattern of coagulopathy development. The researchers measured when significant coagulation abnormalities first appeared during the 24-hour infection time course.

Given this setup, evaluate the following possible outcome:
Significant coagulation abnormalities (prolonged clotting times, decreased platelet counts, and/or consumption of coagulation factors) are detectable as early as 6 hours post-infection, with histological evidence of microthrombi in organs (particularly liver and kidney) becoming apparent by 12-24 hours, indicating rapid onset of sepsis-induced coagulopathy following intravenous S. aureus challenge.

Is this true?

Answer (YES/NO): NO